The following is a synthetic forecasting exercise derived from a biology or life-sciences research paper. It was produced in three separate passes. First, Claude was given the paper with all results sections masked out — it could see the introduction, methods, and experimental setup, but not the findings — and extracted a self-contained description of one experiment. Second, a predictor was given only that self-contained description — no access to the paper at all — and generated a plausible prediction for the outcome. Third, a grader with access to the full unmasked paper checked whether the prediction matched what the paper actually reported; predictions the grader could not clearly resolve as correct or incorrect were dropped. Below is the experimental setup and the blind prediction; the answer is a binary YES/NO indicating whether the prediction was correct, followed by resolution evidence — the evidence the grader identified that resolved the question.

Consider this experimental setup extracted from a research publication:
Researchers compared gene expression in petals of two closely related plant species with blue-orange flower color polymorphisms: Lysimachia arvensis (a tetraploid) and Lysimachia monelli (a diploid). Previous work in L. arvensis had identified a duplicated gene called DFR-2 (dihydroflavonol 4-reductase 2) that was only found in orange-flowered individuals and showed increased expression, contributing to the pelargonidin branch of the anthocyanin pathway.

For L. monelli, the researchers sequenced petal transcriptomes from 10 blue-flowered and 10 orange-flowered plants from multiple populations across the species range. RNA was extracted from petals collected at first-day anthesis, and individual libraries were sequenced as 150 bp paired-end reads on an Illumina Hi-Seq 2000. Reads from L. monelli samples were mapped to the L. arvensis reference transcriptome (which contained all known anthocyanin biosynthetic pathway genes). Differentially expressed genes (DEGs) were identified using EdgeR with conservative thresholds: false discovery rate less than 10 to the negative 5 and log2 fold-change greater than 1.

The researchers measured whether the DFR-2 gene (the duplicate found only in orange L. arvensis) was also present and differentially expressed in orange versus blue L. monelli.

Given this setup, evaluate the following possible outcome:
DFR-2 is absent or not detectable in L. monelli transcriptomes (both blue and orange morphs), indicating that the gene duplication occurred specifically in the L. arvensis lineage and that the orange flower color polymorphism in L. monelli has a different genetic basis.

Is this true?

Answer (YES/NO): NO